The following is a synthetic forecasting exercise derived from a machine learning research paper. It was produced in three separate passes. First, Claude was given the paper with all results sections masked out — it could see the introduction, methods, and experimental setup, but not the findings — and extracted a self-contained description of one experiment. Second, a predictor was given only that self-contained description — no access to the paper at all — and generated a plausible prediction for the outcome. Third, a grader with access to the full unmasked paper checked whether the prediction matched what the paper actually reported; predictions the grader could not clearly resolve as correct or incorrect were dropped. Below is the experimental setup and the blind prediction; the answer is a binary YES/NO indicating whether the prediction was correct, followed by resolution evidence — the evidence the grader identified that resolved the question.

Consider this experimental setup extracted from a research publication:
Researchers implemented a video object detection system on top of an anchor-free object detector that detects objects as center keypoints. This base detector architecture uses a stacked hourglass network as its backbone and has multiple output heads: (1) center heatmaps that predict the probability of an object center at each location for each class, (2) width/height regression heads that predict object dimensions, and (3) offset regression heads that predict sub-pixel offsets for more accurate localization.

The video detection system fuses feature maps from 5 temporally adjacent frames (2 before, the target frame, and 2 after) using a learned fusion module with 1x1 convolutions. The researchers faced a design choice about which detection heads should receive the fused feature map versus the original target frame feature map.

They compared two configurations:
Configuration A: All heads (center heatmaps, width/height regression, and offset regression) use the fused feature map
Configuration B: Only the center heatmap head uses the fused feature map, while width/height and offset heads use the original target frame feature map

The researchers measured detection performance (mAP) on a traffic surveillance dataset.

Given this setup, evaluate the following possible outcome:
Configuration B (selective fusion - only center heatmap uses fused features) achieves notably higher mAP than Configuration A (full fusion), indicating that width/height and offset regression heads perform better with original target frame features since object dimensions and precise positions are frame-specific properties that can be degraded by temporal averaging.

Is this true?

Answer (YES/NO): YES